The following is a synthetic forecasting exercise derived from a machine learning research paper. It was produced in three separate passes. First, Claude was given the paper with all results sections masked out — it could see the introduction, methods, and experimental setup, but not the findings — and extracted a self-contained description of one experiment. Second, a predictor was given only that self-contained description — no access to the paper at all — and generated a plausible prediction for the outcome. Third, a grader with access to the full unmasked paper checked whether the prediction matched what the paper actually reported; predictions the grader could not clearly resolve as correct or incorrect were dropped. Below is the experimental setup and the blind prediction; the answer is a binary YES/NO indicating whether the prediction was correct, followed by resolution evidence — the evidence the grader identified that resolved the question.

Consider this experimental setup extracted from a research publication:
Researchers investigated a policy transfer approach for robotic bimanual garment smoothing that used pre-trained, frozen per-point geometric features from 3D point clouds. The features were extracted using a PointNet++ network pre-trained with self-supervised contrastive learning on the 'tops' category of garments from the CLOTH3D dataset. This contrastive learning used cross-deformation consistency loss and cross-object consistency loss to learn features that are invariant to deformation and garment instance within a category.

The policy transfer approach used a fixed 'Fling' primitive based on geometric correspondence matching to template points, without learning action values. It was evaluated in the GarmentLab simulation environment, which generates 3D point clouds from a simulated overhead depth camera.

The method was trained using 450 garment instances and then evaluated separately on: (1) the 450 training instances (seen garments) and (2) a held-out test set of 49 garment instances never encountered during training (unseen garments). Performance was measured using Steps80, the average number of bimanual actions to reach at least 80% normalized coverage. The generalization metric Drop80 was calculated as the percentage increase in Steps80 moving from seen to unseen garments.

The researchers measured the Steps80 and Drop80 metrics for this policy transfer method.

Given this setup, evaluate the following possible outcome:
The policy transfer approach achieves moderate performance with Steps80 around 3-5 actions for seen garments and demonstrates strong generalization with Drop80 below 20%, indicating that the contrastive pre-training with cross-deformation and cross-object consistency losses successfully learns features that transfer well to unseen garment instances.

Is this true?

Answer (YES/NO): YES